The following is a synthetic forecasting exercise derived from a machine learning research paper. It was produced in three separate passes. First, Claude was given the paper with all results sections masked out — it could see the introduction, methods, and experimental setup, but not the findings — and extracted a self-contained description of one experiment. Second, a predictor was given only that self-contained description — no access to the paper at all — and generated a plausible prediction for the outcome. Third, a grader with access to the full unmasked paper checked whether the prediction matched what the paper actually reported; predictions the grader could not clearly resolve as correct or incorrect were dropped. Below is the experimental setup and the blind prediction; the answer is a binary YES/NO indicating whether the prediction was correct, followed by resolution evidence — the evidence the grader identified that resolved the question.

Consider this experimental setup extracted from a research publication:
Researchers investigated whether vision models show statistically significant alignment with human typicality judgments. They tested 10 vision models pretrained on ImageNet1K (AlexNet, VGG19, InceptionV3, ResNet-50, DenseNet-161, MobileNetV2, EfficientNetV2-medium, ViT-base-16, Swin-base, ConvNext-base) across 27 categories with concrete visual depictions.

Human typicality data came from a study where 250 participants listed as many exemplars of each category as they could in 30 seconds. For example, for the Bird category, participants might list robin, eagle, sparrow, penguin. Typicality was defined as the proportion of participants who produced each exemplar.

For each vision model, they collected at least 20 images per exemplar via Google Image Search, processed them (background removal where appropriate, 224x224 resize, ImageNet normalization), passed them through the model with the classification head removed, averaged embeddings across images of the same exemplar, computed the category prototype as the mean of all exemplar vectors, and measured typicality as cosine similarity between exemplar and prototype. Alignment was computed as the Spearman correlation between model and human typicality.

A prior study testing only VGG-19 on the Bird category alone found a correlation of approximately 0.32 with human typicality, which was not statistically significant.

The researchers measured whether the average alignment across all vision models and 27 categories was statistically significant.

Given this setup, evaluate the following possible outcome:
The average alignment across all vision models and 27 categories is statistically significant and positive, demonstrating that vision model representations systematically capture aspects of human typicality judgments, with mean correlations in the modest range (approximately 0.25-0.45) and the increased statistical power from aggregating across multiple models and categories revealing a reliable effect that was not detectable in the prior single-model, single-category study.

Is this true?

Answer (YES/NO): NO